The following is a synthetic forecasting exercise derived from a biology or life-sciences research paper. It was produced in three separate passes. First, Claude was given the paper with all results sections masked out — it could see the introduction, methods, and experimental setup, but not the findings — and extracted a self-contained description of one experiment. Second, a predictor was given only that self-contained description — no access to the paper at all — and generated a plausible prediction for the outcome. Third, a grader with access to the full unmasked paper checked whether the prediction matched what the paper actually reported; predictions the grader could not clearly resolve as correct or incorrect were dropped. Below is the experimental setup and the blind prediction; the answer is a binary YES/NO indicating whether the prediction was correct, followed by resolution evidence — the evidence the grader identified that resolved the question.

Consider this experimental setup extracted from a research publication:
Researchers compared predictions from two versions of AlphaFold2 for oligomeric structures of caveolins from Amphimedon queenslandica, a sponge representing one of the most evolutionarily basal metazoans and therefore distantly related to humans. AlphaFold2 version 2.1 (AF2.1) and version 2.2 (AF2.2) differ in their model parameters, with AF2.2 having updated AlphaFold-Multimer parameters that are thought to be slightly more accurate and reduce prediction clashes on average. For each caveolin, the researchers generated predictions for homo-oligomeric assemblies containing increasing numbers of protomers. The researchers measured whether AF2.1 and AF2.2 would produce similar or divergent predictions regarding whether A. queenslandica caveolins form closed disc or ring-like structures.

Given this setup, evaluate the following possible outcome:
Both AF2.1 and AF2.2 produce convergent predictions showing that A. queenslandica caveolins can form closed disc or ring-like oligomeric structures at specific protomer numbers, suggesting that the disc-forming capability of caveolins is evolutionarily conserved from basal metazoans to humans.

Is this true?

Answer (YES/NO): NO